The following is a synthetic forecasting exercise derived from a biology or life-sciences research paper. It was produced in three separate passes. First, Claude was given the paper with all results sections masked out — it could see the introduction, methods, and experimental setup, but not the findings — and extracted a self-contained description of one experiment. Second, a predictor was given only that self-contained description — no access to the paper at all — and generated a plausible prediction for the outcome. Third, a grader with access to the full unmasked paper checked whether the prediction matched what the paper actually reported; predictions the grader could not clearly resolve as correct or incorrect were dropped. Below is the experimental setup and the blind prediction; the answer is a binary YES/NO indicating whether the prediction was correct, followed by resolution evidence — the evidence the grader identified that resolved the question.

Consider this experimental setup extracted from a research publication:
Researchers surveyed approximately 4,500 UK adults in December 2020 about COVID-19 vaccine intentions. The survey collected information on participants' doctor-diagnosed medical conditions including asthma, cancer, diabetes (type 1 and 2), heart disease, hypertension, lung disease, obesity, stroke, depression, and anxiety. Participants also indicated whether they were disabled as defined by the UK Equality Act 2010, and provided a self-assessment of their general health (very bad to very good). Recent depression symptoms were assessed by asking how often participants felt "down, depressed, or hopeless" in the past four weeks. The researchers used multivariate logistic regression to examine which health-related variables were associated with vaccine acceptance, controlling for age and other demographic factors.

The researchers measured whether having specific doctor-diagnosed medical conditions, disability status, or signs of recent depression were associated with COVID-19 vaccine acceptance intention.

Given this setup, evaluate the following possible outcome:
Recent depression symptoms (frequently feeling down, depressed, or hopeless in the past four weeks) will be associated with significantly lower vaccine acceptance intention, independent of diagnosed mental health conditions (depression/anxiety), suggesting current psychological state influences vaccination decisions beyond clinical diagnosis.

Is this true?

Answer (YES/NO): NO